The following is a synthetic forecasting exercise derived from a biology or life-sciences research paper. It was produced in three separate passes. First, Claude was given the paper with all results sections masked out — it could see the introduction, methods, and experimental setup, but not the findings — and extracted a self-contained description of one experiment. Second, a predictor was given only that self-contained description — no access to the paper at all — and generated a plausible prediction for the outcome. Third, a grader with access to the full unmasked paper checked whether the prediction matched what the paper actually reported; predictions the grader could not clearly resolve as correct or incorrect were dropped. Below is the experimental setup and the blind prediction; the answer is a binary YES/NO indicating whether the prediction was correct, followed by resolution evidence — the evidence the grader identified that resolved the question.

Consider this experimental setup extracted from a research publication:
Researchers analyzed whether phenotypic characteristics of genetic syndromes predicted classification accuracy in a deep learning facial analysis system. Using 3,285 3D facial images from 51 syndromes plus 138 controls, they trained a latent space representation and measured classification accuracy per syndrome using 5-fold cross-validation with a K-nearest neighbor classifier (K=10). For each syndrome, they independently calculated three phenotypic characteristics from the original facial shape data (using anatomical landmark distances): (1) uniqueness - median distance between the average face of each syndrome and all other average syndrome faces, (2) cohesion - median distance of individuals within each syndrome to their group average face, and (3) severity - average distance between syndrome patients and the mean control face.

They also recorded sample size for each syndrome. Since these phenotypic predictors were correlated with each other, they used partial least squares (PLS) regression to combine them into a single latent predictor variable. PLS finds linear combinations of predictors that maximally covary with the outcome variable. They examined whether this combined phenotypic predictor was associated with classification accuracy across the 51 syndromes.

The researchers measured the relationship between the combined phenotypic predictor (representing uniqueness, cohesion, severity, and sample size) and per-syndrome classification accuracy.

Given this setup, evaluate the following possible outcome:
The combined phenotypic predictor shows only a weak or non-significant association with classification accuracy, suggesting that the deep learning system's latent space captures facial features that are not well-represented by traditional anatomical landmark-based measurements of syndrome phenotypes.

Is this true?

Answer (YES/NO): NO